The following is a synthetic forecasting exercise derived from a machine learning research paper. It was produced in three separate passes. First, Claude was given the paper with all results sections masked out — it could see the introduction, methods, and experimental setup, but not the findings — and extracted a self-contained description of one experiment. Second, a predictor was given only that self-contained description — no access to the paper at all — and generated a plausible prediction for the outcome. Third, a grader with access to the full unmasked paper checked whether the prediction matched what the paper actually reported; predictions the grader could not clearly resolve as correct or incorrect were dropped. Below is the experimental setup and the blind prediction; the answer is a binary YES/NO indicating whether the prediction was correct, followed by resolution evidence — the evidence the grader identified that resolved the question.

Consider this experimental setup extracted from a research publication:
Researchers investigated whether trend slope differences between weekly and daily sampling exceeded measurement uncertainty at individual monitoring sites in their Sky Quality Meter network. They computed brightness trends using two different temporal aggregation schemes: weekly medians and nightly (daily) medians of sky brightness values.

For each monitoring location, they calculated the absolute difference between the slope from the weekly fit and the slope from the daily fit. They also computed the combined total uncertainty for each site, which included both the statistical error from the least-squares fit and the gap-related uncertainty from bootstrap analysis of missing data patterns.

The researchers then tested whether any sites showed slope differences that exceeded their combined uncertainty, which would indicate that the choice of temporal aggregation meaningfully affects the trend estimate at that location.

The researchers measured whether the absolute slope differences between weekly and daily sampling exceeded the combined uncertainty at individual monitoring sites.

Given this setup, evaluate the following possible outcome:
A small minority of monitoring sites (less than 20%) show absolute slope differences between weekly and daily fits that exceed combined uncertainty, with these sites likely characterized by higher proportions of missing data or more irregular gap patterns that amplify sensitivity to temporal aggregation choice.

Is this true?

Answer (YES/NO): NO